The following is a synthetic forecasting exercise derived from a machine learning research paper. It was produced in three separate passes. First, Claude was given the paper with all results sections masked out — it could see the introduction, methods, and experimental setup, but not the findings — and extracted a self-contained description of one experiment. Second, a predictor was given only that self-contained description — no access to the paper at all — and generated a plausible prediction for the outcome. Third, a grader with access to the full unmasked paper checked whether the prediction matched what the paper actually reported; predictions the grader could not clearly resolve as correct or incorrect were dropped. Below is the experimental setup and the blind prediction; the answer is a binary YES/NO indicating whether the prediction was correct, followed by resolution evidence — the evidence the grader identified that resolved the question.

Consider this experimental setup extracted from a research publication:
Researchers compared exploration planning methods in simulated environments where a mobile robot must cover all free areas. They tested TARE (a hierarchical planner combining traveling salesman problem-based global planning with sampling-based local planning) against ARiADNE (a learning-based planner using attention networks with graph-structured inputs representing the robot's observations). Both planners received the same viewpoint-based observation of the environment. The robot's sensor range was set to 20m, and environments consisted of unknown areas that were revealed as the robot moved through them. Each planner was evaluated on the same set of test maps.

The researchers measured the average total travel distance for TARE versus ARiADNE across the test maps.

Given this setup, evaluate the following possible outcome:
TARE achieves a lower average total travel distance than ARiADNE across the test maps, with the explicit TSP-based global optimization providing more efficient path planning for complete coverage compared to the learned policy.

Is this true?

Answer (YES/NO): NO